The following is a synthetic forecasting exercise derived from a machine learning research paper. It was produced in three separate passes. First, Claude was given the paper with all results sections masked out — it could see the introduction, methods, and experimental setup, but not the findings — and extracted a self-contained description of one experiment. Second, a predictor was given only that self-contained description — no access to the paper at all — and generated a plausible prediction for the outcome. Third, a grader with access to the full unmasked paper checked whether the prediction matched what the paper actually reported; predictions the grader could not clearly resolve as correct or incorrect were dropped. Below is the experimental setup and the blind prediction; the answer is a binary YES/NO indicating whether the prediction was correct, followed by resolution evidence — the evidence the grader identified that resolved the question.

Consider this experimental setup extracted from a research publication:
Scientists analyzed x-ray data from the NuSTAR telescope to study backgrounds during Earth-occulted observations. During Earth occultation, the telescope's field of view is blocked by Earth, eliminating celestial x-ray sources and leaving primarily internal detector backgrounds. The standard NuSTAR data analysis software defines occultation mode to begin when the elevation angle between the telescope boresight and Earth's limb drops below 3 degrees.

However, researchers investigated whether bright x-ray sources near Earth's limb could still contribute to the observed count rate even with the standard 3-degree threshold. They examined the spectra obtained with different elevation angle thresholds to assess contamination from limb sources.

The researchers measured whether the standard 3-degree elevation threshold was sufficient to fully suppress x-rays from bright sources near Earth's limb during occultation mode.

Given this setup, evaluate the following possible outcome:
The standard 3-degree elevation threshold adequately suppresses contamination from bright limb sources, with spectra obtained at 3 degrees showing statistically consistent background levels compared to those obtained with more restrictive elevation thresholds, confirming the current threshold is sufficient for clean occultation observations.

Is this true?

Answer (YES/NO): NO